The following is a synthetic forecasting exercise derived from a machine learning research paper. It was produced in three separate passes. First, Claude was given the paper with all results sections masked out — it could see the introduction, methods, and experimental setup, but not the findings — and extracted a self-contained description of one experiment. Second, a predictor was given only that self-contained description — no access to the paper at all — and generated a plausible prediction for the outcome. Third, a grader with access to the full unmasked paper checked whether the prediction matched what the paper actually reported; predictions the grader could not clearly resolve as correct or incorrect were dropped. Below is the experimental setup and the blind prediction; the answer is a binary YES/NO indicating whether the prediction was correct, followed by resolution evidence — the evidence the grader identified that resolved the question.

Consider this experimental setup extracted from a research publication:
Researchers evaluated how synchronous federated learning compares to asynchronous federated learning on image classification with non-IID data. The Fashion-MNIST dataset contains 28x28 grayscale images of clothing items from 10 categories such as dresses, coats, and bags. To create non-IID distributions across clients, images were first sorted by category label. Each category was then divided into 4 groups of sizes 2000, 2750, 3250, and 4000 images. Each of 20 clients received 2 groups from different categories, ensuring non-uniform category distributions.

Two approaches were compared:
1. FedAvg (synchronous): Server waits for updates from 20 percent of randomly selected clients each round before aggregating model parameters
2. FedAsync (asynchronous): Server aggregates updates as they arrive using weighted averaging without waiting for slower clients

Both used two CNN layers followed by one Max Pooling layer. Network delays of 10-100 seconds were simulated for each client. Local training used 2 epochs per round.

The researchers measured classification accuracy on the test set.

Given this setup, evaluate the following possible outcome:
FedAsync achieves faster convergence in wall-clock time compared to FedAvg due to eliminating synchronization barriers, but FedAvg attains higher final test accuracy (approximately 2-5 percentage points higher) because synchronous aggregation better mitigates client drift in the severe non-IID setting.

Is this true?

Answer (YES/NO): NO